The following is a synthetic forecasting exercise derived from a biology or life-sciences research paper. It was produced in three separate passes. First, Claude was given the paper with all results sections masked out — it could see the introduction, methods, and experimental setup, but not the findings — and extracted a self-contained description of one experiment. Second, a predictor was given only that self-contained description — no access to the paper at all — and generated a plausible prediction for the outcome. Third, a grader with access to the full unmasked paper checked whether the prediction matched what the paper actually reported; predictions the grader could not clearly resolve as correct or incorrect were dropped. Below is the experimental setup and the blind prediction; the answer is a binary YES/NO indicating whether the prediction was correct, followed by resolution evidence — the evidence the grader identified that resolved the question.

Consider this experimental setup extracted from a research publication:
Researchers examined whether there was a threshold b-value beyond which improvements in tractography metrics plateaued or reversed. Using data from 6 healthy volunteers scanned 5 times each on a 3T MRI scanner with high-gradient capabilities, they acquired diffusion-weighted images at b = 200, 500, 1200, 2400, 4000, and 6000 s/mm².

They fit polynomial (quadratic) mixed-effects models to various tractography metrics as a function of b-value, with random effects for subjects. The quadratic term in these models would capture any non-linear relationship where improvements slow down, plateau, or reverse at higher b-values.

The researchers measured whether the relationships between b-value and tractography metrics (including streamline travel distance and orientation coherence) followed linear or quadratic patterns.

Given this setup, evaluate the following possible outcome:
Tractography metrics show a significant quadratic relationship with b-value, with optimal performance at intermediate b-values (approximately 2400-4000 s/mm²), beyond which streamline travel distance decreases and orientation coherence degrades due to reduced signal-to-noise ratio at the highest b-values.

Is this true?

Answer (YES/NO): NO